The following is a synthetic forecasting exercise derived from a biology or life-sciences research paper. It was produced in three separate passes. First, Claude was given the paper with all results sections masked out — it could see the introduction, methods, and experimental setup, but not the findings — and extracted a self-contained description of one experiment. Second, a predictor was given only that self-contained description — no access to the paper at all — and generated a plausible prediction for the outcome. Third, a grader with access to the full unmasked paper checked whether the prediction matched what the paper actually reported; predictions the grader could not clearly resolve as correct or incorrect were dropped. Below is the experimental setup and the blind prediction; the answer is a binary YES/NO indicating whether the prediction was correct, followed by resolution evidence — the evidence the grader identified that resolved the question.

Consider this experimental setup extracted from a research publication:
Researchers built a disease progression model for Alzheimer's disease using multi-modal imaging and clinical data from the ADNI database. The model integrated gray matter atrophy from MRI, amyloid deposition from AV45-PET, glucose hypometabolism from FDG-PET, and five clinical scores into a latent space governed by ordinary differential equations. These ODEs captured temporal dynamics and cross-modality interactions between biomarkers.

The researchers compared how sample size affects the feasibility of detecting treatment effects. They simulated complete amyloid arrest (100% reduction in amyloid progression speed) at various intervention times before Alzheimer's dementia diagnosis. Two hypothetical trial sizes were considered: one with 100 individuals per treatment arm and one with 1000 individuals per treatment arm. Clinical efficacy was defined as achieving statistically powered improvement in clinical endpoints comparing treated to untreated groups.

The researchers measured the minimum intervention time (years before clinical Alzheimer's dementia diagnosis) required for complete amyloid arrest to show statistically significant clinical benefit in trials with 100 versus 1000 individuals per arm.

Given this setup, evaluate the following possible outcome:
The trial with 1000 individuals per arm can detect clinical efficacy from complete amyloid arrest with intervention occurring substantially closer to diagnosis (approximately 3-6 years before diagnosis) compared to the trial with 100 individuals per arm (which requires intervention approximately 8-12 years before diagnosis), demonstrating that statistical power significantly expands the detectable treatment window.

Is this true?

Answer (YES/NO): YES